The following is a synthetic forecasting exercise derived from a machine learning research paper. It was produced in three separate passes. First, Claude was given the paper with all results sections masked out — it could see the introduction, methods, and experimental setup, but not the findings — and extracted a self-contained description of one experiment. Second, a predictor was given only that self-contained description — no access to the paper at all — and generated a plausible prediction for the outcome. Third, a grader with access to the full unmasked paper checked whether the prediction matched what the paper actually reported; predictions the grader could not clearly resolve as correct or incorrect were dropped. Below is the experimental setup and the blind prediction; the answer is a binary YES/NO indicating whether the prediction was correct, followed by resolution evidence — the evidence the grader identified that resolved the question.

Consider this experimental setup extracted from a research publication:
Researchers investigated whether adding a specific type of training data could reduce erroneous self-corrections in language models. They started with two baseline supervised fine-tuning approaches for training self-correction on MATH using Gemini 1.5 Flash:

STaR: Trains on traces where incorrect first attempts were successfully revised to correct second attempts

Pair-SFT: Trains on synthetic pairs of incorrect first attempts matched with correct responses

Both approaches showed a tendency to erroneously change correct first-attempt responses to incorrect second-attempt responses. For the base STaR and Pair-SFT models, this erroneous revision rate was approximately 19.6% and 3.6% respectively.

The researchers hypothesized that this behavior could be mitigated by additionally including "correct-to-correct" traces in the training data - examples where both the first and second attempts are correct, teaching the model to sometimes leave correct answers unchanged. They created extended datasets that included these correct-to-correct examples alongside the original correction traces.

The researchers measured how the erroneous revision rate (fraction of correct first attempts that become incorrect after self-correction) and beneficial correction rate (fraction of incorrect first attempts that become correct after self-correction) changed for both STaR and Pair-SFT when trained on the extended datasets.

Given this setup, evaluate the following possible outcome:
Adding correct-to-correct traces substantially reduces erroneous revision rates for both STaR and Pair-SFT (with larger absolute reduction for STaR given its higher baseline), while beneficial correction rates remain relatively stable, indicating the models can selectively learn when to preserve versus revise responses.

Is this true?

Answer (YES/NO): NO